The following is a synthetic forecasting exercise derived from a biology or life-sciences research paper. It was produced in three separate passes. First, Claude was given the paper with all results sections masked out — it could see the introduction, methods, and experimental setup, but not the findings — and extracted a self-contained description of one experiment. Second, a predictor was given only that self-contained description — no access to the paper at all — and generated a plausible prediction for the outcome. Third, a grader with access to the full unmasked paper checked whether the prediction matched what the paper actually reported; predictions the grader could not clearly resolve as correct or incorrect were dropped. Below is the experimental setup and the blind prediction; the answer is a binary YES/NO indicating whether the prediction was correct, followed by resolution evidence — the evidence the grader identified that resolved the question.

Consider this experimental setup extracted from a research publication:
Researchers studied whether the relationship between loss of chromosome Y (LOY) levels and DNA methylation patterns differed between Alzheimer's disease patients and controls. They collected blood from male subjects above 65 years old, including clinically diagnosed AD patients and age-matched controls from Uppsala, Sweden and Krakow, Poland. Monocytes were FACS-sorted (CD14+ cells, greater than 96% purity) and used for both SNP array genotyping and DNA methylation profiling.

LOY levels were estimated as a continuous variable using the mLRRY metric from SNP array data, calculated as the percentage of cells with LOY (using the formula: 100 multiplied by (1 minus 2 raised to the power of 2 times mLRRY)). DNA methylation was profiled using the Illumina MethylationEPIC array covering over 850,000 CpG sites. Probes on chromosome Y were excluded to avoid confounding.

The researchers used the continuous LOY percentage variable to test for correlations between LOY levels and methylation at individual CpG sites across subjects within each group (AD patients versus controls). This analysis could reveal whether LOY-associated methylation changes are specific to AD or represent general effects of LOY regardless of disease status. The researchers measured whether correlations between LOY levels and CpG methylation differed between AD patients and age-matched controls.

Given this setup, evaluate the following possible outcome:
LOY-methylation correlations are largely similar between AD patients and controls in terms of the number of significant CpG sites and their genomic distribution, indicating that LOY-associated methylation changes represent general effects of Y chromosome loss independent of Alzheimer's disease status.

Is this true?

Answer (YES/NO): NO